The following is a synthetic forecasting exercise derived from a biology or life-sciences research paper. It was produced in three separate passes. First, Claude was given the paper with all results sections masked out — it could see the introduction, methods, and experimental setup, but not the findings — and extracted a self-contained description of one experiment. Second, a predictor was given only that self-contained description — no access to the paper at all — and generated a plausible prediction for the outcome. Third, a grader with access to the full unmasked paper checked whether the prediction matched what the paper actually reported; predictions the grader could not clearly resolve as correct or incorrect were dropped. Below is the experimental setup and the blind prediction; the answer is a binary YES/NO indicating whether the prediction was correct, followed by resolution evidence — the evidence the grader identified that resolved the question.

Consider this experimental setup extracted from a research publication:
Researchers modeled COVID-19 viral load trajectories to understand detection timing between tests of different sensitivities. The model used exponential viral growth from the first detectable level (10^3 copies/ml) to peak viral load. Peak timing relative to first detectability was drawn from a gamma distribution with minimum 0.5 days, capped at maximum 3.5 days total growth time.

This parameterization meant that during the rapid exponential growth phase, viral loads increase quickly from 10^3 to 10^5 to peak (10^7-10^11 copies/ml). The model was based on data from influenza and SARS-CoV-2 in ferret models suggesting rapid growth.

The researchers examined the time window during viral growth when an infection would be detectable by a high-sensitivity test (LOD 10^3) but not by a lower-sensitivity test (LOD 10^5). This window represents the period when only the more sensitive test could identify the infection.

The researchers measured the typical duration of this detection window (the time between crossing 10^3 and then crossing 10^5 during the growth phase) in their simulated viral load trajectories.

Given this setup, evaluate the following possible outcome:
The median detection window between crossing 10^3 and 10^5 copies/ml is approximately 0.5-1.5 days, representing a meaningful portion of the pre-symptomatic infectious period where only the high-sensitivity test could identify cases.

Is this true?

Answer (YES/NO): NO